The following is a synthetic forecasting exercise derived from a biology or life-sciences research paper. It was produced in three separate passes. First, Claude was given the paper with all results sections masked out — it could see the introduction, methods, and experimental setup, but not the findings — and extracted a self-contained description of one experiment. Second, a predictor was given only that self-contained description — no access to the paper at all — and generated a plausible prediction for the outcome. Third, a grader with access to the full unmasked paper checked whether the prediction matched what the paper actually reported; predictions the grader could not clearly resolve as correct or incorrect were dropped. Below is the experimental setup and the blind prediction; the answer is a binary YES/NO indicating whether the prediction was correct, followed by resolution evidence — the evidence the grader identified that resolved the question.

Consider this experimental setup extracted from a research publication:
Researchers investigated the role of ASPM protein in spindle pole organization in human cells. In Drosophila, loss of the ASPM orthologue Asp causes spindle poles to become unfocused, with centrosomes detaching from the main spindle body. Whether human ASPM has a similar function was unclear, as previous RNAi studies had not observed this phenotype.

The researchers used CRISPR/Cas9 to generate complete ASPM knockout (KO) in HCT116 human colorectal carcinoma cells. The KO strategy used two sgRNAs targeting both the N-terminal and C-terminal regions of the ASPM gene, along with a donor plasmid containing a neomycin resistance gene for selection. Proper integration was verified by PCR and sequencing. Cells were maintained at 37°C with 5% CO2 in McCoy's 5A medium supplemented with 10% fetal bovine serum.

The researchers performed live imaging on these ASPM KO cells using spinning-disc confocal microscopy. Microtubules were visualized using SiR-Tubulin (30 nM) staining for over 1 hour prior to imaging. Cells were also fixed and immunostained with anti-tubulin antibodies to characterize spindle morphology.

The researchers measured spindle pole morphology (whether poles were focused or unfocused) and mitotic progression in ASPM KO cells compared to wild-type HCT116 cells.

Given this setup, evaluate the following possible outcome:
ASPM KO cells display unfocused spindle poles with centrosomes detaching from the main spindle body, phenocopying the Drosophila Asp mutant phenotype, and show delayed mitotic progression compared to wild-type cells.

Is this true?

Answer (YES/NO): NO